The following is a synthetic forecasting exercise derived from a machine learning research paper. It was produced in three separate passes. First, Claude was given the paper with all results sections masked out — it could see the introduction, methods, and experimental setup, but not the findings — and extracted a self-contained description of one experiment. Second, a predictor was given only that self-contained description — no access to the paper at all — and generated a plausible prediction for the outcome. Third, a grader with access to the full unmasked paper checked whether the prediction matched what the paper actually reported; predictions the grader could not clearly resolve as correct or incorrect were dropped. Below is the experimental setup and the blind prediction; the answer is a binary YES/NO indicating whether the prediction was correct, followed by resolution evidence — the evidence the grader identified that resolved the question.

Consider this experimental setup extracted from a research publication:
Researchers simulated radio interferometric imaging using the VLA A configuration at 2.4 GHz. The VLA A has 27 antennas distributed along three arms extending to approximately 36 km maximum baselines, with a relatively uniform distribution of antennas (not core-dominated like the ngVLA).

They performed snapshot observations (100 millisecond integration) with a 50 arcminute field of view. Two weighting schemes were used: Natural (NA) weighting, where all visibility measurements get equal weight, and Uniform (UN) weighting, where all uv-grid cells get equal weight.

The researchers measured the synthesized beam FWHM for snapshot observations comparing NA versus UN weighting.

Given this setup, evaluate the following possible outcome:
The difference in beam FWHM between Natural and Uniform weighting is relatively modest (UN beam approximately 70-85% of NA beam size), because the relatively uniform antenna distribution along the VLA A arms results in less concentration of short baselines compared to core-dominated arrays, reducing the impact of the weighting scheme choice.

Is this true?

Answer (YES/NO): NO